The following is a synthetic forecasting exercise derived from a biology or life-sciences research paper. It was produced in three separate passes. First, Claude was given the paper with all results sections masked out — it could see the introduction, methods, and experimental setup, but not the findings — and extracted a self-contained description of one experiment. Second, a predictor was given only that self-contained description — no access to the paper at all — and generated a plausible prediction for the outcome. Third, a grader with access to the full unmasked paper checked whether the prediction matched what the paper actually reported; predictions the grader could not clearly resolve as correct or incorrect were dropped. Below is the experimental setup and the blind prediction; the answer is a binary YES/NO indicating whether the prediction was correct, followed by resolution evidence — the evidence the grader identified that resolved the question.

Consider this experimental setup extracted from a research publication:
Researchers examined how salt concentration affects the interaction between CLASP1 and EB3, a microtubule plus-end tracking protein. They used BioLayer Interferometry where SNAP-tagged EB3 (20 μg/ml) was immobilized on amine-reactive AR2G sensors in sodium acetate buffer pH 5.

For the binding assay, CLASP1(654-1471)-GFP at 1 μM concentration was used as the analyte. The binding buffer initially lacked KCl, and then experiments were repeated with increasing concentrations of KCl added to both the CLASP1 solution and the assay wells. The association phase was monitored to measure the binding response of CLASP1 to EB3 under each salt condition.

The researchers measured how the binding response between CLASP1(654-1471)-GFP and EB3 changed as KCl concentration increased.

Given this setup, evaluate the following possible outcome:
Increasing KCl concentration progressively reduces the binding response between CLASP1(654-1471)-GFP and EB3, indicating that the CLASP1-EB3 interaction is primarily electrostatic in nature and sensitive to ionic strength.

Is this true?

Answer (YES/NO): YES